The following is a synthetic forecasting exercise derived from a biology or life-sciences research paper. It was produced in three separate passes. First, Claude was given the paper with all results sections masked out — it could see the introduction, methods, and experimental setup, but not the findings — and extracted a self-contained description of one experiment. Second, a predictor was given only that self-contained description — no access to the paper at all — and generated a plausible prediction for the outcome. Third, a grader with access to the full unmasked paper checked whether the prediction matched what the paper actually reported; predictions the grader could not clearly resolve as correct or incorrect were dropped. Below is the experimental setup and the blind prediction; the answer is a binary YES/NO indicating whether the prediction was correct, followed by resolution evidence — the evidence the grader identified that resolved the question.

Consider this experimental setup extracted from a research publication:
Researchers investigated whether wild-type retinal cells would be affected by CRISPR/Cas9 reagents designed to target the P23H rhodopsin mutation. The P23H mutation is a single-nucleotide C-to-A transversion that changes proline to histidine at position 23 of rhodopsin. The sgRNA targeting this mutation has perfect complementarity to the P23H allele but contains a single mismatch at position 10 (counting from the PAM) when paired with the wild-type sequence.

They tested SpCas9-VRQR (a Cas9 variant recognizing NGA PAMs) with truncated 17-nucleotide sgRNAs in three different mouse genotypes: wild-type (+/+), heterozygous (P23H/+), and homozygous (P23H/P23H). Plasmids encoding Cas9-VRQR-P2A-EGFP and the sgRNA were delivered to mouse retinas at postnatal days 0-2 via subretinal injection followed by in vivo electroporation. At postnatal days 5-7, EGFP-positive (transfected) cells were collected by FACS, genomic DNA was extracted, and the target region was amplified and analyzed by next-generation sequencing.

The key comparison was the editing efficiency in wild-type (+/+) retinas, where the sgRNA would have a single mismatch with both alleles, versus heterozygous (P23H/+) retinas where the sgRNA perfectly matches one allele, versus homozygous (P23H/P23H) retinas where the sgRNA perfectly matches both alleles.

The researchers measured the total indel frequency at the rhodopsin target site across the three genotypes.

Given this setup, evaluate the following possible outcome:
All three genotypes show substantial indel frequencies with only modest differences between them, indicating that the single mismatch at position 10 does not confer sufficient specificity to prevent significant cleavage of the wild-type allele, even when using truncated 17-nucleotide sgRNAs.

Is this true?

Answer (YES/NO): NO